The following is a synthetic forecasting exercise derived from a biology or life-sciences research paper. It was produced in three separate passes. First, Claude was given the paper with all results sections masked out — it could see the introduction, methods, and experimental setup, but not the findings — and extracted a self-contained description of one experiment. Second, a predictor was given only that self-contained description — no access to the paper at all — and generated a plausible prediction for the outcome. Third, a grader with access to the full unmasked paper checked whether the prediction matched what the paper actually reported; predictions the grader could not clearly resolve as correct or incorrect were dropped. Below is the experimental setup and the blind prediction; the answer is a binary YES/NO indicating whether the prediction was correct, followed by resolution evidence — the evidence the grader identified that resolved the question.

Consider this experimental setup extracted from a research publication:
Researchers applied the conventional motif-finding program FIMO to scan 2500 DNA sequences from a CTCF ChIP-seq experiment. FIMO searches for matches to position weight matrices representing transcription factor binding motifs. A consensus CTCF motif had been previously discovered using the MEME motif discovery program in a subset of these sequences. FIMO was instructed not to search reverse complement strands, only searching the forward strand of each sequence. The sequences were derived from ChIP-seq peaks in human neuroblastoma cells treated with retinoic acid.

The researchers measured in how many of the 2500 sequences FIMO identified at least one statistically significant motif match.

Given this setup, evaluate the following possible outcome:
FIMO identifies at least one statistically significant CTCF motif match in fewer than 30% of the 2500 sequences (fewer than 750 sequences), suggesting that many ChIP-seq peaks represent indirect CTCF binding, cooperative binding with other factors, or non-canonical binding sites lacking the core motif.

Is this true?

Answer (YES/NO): NO